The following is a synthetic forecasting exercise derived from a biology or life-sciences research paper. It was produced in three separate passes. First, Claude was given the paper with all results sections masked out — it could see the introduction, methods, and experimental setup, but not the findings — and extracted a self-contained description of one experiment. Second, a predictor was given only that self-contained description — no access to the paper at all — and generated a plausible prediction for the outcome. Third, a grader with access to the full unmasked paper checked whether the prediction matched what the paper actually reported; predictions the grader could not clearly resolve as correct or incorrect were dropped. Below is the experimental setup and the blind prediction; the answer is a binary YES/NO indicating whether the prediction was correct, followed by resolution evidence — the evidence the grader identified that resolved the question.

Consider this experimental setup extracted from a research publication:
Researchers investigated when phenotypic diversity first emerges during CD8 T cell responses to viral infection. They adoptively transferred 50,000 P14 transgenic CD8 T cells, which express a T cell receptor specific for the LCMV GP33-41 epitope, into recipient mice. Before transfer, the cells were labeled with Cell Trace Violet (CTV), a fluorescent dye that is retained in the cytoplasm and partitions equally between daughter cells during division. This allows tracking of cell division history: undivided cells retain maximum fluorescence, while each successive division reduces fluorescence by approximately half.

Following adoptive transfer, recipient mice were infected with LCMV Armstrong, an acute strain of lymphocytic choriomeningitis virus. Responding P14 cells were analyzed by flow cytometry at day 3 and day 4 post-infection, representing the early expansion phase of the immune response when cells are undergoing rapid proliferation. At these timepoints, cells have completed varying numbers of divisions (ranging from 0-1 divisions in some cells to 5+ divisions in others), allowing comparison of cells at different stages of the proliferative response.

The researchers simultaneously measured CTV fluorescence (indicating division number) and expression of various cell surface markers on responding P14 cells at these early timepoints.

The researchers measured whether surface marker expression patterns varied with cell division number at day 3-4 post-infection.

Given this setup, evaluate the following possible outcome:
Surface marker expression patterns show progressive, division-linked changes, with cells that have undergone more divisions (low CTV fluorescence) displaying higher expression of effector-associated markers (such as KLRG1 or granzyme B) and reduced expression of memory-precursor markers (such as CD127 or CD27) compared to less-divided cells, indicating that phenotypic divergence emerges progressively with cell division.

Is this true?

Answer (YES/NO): NO